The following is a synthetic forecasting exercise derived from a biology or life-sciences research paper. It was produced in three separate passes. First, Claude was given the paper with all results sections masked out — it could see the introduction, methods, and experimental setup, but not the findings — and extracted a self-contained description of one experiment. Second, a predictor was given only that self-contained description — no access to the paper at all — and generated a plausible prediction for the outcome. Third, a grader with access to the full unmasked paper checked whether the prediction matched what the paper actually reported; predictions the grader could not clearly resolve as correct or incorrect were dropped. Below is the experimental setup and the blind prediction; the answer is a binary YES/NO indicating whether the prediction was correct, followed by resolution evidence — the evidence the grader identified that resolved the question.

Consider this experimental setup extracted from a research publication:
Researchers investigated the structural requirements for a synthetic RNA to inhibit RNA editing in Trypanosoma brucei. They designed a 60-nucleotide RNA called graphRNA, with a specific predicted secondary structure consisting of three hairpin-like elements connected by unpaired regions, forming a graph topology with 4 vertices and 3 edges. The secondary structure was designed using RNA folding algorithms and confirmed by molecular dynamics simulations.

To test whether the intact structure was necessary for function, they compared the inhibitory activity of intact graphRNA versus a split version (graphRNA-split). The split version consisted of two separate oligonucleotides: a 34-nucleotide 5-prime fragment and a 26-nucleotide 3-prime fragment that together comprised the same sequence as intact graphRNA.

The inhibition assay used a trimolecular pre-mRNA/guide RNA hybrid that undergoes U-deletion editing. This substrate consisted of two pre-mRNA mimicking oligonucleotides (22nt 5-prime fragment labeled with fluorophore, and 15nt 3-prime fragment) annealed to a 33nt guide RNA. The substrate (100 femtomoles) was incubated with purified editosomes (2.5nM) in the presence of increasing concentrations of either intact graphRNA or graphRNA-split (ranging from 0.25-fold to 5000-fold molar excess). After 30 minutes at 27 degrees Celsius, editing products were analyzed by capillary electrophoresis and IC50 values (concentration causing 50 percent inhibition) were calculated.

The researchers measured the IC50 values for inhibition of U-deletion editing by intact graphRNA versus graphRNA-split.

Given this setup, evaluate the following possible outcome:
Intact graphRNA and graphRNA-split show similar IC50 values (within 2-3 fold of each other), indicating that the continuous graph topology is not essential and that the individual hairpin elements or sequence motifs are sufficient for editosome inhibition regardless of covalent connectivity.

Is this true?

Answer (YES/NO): NO